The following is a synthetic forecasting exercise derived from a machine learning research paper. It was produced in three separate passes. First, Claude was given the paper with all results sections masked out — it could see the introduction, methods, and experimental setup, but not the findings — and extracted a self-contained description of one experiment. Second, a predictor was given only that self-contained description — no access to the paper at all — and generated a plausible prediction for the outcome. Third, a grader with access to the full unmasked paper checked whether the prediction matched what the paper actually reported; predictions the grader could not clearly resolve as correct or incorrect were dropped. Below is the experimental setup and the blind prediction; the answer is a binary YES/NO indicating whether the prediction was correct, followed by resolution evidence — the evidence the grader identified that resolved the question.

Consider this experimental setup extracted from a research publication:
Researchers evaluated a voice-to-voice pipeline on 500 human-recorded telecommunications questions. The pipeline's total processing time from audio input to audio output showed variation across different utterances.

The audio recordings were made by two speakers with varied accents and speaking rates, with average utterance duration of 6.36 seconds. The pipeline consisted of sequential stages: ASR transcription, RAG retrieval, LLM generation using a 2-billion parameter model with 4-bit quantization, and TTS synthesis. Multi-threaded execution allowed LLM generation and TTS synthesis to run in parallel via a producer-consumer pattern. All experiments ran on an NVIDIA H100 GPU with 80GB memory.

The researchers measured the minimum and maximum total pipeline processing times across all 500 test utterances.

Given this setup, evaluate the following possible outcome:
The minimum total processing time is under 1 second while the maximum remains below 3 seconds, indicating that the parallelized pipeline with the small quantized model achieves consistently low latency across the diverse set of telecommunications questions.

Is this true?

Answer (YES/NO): NO